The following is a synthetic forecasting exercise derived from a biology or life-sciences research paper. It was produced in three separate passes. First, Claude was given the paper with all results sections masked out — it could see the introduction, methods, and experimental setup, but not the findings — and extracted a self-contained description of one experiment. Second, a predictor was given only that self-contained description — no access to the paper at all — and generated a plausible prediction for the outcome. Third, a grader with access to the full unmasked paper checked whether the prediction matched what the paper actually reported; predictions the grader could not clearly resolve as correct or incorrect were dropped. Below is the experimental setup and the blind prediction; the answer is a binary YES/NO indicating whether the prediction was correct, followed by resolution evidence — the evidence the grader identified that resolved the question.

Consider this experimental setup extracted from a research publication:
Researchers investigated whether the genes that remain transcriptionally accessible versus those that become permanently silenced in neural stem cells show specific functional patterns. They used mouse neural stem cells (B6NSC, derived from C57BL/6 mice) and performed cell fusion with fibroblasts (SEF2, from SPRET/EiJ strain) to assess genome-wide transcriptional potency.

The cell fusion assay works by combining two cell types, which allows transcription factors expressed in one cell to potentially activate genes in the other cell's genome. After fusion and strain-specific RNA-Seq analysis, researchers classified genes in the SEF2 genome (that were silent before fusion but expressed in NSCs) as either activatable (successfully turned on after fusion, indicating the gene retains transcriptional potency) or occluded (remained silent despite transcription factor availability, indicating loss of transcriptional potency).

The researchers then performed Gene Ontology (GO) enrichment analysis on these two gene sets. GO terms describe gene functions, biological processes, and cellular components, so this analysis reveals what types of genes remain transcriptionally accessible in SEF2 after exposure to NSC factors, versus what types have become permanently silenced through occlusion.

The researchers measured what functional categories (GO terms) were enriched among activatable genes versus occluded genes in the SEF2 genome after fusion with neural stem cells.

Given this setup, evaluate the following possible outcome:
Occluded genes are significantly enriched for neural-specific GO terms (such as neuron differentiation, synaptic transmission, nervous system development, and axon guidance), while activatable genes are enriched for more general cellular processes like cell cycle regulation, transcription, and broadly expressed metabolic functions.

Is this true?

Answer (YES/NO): NO